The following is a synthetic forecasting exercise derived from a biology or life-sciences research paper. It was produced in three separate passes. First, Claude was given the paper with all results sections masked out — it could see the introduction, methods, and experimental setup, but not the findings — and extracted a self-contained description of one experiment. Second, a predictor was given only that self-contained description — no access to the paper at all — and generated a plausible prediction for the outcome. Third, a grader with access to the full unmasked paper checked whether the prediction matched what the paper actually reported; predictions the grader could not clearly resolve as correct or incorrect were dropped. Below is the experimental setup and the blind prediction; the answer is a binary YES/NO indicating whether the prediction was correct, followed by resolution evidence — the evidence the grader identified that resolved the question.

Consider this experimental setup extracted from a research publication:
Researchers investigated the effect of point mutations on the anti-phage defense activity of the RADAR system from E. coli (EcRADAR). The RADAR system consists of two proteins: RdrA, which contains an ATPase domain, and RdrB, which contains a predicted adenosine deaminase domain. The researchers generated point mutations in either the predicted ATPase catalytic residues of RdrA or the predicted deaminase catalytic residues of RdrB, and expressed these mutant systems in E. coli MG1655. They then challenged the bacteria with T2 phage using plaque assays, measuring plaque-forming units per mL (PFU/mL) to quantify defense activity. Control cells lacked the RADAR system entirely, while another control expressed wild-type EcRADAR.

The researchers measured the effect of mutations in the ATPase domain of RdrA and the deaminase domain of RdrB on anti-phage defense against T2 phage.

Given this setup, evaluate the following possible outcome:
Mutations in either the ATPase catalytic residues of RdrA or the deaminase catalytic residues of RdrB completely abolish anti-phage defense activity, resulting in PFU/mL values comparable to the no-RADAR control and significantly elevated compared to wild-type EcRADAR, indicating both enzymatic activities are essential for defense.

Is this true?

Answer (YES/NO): YES